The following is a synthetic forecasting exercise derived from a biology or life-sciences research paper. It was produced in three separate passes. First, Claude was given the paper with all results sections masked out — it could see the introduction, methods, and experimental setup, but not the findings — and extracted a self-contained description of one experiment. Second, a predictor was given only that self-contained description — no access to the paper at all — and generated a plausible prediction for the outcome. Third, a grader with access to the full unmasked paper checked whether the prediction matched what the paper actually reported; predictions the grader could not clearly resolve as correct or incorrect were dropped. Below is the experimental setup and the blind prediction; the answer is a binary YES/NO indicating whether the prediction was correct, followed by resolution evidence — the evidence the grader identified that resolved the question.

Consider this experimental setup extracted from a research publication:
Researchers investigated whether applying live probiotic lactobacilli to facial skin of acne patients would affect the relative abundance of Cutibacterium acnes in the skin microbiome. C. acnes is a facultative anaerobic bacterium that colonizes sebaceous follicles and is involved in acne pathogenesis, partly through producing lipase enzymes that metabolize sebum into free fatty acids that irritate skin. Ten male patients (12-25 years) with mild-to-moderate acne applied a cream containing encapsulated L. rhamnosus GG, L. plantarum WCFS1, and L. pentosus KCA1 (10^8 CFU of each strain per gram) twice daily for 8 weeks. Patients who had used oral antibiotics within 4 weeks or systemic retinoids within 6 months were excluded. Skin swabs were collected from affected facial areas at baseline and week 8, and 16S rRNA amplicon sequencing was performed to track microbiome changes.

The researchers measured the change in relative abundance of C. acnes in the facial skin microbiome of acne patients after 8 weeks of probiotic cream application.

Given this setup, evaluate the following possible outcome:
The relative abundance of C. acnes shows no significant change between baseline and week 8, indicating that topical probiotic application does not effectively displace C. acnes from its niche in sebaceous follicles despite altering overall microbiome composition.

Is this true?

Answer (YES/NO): NO